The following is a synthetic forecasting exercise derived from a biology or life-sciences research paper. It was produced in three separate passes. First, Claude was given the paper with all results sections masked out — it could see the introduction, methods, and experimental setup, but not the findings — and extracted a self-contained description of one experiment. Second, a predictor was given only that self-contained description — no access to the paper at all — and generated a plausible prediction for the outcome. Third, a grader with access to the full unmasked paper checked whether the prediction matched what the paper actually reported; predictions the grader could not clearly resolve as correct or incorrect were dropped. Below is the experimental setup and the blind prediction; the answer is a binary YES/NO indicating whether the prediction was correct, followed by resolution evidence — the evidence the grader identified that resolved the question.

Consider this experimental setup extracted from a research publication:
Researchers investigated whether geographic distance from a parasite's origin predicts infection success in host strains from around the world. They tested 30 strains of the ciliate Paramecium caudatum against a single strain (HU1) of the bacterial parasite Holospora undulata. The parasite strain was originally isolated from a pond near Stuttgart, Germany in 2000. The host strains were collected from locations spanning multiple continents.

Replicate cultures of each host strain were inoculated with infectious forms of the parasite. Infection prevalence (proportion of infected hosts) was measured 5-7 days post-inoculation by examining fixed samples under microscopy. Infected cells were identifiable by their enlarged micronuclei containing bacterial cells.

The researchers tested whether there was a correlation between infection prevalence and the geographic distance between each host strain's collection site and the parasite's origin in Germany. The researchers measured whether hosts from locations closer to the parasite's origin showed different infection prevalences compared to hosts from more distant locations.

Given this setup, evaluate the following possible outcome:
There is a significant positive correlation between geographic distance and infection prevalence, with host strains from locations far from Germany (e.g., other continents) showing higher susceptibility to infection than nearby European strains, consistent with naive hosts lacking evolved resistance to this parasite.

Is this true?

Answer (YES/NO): NO